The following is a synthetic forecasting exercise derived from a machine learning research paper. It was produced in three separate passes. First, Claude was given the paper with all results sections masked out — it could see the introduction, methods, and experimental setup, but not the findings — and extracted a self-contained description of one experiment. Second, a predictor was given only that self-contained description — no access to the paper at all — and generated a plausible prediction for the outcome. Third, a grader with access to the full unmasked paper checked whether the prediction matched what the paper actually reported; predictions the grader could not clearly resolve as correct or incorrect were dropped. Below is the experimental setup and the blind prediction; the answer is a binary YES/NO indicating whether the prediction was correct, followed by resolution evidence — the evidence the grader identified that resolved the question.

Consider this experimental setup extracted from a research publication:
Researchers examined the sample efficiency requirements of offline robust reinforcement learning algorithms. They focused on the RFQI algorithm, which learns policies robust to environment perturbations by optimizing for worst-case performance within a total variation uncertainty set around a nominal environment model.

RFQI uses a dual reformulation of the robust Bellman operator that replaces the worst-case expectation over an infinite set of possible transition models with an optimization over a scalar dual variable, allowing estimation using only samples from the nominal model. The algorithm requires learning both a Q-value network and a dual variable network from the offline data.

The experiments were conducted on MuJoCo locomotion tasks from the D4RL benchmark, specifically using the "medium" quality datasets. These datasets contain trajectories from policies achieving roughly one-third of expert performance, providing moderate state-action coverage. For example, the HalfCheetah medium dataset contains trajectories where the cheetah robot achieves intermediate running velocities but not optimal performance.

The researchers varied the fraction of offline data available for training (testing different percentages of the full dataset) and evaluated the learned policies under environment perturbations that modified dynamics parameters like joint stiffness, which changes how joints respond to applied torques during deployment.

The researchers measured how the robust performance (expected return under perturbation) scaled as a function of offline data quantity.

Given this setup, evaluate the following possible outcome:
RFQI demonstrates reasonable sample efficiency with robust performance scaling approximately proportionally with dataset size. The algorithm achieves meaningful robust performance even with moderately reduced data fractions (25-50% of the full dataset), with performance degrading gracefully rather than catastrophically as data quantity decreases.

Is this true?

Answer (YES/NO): NO